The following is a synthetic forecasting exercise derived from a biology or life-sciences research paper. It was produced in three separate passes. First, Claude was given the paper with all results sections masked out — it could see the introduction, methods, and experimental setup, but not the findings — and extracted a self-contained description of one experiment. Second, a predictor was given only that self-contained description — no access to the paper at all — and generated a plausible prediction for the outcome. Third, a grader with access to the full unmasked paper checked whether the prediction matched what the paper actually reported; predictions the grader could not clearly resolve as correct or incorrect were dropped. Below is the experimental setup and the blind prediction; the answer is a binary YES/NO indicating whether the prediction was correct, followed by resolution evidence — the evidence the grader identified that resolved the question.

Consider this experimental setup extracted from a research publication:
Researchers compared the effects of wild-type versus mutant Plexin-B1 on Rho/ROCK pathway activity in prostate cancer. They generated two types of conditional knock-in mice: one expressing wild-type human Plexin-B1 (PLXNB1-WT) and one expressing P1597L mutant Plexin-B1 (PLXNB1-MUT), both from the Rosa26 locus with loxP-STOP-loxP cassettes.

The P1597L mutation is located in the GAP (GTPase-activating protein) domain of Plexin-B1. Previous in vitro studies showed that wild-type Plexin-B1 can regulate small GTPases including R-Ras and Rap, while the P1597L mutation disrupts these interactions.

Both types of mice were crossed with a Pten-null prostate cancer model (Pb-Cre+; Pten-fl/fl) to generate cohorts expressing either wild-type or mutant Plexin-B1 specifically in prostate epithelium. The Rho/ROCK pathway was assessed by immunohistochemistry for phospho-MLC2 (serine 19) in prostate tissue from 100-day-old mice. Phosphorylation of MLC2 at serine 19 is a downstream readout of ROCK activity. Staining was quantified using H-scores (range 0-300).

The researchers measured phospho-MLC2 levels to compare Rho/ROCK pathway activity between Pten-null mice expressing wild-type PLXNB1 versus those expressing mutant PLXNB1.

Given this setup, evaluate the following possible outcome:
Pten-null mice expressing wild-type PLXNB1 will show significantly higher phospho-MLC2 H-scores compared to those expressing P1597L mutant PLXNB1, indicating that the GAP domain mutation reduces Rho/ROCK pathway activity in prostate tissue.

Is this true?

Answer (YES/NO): NO